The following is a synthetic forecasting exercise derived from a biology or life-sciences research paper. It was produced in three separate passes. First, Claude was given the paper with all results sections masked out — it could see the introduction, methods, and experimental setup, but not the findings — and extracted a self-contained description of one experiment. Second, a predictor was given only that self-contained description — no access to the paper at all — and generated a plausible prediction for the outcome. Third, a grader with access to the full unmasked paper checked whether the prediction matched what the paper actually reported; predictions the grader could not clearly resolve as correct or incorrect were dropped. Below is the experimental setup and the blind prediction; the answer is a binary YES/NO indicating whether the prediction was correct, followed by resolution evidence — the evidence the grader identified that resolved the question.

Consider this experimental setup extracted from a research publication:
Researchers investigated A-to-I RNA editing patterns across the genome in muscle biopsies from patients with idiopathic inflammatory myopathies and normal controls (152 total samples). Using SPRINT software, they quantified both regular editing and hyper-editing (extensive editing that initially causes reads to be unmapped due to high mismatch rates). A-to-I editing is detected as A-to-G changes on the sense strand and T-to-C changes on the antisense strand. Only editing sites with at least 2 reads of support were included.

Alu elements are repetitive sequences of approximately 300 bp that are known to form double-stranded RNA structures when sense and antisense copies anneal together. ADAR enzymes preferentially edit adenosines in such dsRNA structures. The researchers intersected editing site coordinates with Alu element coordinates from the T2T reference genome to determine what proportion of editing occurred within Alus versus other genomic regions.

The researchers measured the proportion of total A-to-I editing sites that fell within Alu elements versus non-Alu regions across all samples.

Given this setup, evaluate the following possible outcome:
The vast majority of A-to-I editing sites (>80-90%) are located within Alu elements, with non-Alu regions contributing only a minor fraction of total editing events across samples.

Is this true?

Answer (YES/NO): NO